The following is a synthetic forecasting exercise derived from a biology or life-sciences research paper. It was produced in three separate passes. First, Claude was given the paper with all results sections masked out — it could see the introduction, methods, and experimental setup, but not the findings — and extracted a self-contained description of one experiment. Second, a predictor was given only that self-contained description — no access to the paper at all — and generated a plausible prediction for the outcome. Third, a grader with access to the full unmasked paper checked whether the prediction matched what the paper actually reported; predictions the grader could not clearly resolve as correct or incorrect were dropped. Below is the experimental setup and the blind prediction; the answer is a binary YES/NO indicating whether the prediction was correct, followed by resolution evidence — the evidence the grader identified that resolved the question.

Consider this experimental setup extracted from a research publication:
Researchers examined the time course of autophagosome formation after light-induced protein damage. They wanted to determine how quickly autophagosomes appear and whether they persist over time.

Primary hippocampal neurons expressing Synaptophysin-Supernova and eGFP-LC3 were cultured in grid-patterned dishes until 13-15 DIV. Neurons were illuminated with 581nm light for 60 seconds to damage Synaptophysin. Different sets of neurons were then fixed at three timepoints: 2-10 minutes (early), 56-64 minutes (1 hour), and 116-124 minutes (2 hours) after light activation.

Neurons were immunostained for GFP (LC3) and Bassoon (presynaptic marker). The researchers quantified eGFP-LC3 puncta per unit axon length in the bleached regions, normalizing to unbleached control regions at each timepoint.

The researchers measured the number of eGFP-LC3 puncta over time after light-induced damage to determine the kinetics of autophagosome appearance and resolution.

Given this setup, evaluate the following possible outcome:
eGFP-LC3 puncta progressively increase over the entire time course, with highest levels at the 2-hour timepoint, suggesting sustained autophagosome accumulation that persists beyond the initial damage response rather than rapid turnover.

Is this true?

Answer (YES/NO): NO